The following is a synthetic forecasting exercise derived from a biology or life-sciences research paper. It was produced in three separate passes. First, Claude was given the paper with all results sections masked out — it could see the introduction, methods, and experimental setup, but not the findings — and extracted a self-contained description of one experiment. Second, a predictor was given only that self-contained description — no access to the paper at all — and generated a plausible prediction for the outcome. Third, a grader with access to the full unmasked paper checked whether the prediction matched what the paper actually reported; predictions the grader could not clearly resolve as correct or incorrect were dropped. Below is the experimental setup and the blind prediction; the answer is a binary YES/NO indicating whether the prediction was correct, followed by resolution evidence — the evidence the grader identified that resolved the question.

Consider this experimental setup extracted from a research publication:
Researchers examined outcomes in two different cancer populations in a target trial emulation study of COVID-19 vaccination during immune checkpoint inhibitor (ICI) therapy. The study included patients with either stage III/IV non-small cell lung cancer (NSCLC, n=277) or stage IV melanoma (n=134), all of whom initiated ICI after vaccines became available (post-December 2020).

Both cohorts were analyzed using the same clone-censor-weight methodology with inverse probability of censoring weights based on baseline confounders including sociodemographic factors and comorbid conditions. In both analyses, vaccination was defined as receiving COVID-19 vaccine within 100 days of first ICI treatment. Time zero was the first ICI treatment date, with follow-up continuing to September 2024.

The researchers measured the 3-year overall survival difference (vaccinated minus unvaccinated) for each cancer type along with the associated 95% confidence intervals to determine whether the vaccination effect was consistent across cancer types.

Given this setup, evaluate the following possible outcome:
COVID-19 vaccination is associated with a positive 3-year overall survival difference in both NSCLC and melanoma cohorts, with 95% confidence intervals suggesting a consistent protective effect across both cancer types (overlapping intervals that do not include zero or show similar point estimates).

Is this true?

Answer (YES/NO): NO